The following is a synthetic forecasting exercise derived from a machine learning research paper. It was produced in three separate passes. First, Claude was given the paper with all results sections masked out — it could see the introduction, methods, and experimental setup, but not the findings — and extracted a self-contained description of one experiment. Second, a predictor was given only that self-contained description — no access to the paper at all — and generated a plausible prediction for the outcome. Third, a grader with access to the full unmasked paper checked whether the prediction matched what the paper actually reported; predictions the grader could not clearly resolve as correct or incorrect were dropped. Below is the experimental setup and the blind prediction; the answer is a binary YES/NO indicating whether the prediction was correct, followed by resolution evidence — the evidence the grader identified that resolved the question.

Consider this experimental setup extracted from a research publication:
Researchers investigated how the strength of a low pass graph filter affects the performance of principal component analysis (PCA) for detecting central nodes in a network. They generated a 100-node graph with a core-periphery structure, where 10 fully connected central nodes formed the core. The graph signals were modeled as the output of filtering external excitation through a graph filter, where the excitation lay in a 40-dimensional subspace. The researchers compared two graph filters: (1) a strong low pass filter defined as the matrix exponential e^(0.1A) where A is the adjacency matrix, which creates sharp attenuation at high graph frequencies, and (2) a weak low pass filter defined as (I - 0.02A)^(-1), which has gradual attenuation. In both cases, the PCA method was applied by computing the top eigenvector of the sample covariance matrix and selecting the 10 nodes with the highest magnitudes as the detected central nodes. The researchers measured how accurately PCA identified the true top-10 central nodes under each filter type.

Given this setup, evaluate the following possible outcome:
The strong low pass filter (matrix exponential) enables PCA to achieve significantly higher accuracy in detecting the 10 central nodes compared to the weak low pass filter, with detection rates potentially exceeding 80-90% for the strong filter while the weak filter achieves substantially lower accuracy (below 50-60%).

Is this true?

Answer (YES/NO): YES